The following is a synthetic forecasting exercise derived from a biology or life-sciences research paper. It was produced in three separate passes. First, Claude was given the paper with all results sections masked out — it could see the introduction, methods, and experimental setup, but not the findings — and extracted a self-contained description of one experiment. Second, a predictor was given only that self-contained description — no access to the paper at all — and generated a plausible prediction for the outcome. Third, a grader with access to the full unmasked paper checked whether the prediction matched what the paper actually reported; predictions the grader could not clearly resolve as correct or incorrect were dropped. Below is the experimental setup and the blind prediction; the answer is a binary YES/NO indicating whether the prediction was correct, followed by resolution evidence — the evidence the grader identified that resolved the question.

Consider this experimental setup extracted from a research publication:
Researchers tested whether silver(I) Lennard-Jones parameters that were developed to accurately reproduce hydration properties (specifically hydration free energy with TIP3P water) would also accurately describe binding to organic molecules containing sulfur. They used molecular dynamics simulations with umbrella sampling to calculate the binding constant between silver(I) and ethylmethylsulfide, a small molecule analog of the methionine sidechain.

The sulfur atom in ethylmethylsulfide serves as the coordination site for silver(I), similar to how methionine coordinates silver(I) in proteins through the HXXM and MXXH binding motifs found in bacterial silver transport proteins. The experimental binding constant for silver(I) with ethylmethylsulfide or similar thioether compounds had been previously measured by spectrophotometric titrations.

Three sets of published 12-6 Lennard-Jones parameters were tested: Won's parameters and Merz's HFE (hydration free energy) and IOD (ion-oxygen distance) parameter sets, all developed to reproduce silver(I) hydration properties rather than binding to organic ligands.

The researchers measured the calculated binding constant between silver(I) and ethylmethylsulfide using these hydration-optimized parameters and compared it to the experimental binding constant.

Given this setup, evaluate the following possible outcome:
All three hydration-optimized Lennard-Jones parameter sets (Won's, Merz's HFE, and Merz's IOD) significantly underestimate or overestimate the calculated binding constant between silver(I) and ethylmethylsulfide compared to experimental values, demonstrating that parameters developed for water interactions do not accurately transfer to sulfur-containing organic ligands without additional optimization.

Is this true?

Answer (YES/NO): NO